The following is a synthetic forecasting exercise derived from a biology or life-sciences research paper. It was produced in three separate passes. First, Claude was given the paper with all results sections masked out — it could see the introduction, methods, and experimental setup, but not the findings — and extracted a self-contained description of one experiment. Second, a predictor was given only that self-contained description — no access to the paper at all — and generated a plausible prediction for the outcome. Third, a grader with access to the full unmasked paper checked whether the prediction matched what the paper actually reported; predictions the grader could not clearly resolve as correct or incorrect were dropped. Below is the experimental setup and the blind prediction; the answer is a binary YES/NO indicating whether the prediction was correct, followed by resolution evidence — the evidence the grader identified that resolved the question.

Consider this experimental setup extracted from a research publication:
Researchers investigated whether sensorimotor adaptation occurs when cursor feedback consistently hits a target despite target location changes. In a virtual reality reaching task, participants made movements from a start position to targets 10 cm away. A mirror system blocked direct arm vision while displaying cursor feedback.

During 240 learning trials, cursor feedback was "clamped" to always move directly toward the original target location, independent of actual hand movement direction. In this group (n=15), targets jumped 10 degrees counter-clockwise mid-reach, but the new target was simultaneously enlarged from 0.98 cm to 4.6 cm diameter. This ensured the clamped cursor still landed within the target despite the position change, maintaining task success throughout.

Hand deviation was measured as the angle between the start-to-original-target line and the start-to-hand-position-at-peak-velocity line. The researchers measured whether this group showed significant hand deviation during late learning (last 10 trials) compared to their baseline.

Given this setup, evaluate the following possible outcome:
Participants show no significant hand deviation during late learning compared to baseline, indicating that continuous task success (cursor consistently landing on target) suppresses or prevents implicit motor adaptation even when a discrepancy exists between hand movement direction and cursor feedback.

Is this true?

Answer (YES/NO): NO